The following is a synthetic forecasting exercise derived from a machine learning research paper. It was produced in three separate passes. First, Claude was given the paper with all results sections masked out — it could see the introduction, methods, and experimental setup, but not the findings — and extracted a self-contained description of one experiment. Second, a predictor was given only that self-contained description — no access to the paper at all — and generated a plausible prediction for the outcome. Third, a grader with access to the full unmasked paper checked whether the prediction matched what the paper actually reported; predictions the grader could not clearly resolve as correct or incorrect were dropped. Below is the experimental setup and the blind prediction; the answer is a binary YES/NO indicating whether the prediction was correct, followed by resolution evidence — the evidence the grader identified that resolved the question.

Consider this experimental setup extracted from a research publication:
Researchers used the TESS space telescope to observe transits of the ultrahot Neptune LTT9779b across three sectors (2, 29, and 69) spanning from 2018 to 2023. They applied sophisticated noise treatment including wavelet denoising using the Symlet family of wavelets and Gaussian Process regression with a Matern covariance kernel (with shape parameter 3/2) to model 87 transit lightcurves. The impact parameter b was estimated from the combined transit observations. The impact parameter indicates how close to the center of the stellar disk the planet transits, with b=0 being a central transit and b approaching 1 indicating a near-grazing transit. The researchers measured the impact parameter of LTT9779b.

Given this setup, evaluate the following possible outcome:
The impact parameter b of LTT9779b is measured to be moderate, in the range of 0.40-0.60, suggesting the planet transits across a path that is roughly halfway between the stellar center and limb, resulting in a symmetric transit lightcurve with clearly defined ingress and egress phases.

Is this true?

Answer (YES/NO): NO